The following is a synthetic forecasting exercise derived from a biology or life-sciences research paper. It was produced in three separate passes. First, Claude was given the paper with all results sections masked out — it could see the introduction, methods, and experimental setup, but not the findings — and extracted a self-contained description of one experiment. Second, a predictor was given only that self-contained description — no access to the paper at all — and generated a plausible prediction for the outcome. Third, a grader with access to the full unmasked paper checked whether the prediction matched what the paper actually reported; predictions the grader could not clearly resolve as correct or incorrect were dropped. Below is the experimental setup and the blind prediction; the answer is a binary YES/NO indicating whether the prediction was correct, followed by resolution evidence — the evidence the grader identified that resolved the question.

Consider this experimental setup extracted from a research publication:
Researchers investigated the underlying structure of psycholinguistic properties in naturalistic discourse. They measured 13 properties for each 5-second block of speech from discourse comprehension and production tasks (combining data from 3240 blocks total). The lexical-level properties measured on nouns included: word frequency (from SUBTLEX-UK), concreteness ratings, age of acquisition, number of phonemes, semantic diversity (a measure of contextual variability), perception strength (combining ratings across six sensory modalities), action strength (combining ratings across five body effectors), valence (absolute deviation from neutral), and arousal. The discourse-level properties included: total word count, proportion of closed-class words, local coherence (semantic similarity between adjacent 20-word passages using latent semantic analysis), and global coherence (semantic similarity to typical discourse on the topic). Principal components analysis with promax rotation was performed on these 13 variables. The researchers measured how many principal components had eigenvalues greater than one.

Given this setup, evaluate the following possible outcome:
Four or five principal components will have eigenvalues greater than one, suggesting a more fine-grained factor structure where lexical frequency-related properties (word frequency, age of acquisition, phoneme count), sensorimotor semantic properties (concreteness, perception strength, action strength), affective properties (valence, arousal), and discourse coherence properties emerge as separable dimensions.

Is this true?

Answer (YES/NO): YES